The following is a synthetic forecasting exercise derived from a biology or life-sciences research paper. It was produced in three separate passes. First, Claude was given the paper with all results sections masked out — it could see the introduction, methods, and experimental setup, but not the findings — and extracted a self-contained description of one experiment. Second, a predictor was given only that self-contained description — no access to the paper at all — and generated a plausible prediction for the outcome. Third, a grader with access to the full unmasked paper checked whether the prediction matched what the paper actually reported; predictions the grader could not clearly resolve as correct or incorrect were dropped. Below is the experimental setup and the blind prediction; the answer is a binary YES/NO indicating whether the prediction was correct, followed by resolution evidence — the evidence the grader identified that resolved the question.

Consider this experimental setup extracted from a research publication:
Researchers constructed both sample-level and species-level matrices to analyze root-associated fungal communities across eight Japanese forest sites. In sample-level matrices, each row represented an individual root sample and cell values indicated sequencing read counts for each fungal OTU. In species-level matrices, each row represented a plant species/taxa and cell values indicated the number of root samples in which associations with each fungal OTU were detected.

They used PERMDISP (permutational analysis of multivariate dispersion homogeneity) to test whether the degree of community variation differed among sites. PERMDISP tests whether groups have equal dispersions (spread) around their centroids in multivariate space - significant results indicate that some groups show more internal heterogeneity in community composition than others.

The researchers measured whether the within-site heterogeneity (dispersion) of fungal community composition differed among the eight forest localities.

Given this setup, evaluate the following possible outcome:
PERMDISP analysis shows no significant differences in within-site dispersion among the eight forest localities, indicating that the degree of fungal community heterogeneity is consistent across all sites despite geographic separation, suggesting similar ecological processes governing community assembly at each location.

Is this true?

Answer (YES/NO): NO